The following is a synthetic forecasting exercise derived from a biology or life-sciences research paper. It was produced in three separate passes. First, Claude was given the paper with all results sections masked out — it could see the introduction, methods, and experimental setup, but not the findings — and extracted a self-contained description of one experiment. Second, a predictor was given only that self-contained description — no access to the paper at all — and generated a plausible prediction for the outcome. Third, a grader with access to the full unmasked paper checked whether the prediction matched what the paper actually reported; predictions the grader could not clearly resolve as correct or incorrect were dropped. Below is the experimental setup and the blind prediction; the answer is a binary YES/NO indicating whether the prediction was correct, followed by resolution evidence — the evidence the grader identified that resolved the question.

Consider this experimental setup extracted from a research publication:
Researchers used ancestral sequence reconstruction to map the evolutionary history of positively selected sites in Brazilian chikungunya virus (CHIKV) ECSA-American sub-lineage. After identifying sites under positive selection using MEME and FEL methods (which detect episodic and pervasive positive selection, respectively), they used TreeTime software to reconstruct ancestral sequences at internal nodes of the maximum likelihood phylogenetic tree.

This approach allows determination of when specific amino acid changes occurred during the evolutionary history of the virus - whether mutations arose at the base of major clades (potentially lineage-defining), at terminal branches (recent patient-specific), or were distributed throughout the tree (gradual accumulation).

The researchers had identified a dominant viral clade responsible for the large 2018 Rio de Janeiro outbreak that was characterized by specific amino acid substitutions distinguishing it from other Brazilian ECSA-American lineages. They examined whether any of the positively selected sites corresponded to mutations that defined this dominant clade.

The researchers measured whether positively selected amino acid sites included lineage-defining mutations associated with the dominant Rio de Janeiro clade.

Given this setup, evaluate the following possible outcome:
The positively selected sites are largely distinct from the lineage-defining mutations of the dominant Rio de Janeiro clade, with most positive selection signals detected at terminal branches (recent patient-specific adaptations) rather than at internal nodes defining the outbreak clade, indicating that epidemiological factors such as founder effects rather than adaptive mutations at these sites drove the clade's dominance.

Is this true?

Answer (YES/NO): NO